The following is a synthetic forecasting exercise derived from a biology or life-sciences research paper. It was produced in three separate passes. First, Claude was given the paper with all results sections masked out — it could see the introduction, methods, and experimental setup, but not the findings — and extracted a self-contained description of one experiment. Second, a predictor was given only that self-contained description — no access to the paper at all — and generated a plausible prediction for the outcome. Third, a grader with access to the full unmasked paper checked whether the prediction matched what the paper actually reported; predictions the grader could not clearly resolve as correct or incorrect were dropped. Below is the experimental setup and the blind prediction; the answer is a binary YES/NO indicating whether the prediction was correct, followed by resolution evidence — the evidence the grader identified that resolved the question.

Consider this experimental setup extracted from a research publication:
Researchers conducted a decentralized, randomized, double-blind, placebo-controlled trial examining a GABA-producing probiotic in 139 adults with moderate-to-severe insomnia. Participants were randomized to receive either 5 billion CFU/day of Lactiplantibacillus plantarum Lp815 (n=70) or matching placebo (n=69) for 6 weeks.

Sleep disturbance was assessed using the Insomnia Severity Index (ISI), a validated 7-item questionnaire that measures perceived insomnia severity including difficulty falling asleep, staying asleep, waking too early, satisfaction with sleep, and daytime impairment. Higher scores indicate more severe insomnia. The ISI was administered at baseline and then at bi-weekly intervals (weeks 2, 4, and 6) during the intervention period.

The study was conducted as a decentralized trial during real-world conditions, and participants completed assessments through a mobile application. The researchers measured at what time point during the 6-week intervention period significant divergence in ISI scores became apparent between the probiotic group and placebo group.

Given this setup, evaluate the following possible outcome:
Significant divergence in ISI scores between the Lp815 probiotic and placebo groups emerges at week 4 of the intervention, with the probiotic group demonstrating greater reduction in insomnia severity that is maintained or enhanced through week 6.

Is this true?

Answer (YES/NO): NO